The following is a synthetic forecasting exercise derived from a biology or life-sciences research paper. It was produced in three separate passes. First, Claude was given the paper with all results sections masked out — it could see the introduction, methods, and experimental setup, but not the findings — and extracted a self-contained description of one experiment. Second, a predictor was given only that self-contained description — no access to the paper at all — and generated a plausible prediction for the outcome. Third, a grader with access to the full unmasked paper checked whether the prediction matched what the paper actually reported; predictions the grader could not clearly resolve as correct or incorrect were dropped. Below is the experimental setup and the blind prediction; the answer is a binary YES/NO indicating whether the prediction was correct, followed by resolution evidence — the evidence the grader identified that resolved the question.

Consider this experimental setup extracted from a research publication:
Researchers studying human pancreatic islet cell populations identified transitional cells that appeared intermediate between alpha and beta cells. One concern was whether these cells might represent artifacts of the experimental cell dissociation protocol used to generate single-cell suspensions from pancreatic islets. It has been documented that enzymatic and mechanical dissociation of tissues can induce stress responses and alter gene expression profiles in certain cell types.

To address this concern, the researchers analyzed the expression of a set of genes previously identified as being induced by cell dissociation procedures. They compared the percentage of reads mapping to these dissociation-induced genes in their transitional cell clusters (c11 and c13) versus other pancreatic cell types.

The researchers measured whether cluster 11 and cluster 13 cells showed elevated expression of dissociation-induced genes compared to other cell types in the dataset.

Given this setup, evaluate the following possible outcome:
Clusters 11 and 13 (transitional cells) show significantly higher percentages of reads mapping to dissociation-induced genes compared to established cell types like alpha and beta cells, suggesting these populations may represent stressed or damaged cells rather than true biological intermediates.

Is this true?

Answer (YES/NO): NO